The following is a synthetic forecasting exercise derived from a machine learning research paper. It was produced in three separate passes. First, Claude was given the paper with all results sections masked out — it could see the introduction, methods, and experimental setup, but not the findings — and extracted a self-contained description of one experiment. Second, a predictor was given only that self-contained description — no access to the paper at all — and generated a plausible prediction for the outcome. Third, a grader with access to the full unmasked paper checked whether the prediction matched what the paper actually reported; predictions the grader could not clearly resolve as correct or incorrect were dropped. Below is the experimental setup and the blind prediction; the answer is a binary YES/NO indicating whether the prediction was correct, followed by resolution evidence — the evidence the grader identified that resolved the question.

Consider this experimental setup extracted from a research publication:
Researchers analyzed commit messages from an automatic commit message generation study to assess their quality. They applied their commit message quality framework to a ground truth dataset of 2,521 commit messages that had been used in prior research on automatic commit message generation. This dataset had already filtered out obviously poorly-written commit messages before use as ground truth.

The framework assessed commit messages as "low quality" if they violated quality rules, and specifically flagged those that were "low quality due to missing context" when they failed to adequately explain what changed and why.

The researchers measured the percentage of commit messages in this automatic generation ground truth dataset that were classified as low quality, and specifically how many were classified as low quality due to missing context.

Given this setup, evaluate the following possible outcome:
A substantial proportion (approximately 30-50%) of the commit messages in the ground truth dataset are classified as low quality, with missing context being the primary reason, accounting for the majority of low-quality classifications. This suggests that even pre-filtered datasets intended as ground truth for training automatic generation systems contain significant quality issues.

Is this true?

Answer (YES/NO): NO